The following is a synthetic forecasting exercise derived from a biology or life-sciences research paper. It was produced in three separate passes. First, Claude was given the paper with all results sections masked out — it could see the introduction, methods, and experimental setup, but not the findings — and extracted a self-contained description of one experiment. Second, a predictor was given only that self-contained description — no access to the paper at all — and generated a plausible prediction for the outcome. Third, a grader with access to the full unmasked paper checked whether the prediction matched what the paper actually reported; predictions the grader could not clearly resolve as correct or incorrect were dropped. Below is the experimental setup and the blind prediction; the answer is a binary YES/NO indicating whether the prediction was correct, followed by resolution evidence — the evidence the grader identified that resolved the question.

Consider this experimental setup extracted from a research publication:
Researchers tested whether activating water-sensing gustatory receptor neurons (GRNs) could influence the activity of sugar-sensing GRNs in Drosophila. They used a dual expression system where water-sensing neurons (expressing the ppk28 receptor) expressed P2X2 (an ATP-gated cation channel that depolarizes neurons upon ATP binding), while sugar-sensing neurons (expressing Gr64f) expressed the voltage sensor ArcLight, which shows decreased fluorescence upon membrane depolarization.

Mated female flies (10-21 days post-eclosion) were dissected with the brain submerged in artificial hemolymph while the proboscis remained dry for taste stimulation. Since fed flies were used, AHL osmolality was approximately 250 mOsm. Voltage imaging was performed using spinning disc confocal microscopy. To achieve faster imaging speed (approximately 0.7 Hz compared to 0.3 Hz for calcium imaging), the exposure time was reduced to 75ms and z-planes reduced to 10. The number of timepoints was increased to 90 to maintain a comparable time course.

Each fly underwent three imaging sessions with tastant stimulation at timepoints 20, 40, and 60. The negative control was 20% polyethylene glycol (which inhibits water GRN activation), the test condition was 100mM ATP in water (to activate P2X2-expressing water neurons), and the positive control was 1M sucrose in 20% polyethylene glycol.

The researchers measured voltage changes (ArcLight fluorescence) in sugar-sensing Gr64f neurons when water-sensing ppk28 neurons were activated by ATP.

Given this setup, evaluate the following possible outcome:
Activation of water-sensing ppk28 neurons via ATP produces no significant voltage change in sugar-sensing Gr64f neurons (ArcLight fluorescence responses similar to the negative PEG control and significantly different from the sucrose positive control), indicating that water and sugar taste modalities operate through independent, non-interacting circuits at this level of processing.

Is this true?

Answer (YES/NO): YES